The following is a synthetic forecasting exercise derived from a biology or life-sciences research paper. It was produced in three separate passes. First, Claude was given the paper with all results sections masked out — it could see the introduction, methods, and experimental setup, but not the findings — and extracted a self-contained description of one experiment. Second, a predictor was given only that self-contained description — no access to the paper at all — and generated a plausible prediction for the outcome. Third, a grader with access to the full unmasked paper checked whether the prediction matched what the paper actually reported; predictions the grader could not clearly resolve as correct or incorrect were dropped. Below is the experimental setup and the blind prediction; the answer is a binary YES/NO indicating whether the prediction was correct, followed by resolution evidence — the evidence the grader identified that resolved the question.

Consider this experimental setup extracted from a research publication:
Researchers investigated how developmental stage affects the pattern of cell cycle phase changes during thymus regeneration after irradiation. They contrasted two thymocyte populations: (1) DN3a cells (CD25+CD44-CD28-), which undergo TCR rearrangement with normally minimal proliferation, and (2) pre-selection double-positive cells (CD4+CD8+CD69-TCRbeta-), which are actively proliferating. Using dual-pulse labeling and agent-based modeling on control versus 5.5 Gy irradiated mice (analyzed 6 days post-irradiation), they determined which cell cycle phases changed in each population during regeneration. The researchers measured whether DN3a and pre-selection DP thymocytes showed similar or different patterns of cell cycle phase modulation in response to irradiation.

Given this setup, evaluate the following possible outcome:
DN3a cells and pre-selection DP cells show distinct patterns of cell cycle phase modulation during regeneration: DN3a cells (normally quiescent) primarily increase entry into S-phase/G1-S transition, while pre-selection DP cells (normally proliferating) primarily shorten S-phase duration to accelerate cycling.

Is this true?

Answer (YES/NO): NO